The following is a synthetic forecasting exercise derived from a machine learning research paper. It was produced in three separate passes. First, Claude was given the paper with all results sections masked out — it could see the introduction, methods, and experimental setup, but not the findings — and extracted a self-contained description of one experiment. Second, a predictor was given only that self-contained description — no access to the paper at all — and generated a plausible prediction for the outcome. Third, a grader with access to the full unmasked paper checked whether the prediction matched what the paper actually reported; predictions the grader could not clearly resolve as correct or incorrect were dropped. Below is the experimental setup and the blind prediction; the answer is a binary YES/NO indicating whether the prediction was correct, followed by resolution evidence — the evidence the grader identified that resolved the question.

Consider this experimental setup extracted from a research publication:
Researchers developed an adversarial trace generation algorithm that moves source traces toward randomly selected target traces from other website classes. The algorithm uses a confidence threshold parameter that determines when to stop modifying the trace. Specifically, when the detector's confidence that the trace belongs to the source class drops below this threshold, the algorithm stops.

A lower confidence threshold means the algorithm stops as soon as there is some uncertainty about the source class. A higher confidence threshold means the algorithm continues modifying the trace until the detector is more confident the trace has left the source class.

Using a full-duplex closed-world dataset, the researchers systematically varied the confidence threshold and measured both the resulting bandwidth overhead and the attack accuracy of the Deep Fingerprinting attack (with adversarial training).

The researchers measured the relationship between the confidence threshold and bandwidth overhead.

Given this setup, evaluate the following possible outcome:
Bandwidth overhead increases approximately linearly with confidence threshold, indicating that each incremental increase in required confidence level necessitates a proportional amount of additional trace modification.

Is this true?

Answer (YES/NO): NO